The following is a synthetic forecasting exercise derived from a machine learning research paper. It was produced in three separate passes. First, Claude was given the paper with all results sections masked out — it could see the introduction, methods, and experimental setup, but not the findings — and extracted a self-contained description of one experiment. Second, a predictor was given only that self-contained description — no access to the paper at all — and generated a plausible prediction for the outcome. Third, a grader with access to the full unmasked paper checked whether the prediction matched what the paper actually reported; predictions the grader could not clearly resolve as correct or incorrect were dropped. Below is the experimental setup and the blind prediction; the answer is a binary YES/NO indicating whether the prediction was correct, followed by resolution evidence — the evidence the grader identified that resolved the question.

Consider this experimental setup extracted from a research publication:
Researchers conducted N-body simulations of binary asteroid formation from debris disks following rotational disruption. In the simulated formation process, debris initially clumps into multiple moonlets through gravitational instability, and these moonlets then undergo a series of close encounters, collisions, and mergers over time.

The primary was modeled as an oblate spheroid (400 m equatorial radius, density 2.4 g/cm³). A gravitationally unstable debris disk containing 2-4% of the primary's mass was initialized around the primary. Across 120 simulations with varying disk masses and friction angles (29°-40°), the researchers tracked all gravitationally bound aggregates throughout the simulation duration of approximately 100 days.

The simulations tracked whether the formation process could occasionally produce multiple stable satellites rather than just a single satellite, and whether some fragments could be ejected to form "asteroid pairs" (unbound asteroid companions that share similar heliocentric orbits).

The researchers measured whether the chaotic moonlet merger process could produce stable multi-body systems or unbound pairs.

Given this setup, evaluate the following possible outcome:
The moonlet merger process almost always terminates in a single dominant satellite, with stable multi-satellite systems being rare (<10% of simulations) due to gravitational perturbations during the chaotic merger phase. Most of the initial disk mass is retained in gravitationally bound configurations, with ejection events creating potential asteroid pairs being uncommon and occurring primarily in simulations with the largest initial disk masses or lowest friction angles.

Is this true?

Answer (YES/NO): YES